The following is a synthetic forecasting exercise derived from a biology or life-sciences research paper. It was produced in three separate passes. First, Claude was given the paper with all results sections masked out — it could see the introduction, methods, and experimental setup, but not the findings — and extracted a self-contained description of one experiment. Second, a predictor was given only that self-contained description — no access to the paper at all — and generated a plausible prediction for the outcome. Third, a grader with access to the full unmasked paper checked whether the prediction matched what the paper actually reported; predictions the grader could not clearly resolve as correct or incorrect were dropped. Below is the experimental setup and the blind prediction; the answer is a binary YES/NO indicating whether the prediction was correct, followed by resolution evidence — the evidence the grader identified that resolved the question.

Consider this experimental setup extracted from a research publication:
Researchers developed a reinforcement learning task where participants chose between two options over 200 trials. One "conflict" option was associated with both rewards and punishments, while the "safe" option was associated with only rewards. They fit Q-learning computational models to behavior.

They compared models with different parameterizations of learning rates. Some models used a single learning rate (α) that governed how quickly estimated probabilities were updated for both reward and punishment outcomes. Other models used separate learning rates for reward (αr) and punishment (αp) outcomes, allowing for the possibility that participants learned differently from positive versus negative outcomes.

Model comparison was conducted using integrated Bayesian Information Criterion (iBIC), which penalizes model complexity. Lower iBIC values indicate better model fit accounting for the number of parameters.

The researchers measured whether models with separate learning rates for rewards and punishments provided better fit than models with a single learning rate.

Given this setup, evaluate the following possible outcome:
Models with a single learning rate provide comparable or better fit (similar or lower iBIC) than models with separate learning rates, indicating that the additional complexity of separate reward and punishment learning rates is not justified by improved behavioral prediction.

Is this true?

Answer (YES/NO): NO